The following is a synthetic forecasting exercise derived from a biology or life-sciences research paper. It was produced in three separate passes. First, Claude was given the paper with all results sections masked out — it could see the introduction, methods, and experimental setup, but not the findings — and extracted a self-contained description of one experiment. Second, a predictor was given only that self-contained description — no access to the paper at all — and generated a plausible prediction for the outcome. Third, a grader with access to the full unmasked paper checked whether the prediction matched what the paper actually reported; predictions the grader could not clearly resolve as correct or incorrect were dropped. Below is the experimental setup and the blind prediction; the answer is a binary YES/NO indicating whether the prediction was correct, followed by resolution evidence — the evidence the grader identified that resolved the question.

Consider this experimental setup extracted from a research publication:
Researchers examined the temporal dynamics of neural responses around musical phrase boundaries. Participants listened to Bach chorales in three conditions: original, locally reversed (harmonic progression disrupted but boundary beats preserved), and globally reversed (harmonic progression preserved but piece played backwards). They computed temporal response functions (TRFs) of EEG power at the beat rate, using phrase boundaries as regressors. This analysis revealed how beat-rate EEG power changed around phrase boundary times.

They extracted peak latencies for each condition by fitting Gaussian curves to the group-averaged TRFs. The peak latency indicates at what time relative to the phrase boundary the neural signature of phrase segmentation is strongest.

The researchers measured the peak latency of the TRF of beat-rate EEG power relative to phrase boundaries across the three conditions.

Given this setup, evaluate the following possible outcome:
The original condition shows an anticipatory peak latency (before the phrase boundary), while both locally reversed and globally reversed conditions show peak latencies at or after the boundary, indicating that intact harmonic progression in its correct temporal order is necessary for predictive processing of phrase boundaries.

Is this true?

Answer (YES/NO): NO